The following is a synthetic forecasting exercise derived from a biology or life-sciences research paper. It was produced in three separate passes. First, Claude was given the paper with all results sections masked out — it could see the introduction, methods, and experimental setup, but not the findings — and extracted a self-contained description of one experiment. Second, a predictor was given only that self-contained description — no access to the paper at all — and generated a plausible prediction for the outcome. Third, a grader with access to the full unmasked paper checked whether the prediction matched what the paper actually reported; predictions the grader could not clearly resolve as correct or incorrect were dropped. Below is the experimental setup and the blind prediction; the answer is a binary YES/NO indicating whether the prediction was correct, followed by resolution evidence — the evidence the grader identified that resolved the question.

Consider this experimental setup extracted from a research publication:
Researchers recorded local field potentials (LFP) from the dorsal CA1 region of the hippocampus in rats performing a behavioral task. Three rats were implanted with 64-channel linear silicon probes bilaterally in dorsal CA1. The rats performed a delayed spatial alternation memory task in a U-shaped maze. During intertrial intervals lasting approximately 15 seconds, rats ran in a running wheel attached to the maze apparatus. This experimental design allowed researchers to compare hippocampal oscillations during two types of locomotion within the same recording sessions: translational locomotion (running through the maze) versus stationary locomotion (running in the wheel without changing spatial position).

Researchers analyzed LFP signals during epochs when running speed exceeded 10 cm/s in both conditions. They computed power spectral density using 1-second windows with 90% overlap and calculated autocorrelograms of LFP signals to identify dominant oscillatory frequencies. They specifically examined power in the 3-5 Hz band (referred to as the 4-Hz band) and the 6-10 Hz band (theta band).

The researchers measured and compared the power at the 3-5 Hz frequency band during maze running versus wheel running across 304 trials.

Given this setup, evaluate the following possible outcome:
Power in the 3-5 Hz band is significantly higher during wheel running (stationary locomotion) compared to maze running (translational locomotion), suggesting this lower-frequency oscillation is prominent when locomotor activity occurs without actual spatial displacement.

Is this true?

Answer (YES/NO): YES